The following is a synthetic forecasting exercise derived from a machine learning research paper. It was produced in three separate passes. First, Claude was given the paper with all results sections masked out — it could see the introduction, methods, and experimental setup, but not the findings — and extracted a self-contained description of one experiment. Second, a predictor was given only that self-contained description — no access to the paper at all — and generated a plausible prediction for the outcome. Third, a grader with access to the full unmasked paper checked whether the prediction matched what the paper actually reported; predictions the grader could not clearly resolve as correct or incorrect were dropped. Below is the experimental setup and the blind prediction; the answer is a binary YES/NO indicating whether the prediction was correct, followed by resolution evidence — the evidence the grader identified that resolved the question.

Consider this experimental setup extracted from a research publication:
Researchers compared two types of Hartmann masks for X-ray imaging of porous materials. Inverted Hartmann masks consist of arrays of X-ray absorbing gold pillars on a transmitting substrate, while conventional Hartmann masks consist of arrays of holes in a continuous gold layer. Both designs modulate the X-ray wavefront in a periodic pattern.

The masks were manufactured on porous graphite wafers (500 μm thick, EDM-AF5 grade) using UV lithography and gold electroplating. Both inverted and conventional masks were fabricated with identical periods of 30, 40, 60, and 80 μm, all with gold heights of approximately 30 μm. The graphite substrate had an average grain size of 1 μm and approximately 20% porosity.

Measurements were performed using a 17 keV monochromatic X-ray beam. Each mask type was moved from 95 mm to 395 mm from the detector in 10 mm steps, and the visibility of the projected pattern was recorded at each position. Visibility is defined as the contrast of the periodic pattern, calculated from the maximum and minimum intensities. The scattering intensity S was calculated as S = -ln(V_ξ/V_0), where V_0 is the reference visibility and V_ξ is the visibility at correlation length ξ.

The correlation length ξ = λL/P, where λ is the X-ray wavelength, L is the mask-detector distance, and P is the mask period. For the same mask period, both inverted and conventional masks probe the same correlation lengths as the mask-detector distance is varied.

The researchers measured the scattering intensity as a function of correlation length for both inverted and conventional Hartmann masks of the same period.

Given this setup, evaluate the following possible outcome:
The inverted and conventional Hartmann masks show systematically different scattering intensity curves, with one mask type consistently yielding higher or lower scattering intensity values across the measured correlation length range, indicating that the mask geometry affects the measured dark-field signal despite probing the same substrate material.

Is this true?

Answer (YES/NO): NO